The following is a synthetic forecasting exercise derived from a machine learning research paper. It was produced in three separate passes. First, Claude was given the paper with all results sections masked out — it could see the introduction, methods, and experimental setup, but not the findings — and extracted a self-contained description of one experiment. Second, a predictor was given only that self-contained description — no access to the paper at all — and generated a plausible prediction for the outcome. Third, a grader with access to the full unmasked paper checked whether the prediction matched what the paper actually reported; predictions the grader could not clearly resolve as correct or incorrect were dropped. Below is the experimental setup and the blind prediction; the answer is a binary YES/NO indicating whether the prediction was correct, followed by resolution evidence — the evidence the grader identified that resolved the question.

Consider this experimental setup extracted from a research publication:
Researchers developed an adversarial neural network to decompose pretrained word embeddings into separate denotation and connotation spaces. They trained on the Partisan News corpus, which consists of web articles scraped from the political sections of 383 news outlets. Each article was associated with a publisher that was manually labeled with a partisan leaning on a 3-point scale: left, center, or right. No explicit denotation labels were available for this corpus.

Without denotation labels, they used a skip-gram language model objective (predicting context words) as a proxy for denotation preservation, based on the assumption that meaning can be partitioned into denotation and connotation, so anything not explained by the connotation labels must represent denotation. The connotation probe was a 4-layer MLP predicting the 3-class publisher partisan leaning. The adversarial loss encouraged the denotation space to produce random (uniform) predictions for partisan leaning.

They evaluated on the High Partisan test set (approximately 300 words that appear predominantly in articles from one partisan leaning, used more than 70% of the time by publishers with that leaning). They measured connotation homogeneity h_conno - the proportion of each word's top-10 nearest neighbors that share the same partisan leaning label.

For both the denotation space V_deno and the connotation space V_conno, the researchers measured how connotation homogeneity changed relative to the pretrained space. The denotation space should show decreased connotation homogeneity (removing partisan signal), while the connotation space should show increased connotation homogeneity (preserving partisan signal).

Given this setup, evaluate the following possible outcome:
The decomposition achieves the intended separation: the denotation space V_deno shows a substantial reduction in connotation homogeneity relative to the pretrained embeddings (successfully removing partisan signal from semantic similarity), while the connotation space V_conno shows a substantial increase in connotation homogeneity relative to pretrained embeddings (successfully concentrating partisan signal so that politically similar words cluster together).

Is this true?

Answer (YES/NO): NO